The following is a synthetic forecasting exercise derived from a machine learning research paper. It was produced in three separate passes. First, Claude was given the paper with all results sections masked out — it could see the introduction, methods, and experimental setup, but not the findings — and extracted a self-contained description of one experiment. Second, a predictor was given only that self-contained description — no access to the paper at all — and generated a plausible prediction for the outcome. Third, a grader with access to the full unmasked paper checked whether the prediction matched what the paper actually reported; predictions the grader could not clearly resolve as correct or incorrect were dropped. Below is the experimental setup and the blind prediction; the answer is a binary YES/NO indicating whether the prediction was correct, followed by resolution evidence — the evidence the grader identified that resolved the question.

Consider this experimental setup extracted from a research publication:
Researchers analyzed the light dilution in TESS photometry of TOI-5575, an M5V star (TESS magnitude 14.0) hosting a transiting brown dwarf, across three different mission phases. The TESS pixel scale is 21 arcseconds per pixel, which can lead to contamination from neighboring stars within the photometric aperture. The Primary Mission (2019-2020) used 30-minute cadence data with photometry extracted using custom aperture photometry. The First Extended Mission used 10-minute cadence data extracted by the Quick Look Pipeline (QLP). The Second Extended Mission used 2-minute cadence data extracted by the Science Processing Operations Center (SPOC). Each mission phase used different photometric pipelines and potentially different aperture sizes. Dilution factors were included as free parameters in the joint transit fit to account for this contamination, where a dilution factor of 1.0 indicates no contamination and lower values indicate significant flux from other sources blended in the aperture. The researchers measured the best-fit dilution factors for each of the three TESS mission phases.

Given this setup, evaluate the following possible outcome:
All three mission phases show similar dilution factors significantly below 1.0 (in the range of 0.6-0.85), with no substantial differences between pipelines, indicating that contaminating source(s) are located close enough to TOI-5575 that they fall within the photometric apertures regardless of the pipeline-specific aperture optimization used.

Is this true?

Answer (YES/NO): NO